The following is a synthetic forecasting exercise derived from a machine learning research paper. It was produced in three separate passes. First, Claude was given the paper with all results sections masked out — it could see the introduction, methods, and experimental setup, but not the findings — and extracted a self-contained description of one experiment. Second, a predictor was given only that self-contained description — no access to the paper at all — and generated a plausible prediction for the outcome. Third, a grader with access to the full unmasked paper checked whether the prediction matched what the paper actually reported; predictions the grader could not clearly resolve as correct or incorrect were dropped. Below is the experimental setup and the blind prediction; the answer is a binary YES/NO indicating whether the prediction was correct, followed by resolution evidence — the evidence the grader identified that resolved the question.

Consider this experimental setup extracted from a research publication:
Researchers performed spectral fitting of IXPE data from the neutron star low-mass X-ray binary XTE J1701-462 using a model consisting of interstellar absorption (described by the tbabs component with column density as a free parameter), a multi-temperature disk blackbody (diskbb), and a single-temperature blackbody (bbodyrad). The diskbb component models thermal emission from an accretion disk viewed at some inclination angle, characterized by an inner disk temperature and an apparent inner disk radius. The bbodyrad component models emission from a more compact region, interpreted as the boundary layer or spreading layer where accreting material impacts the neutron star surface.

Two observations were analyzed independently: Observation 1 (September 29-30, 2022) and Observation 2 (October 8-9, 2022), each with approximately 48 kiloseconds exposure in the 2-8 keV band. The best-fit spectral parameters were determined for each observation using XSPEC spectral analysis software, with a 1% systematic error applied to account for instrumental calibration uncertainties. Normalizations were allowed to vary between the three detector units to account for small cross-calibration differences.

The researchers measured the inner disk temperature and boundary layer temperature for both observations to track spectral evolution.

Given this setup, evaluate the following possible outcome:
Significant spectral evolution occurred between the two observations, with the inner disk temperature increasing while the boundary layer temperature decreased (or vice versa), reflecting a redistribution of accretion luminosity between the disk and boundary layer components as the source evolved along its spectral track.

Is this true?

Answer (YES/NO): NO